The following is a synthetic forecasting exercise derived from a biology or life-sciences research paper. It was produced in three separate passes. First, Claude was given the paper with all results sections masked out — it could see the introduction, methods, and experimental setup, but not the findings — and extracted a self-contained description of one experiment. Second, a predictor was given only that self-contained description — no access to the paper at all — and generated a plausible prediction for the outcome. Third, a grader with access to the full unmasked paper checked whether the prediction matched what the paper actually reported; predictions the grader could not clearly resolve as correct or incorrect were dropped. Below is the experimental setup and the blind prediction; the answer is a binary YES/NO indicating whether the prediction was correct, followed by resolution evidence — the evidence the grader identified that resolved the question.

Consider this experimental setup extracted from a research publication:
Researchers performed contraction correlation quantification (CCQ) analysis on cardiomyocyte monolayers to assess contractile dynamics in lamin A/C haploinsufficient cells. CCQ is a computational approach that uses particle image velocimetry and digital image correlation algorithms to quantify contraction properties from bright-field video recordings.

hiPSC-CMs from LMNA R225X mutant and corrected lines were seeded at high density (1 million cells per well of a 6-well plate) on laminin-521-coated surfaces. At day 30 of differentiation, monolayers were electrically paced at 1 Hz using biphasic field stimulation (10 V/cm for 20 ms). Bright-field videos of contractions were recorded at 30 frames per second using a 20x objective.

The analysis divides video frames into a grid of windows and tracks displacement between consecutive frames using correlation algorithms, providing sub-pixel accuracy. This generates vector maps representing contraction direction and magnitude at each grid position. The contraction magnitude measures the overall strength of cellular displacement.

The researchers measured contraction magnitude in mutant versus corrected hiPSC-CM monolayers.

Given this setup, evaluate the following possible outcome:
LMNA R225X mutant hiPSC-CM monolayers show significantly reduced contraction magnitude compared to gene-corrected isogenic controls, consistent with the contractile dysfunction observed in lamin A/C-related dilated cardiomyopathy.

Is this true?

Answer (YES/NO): NO